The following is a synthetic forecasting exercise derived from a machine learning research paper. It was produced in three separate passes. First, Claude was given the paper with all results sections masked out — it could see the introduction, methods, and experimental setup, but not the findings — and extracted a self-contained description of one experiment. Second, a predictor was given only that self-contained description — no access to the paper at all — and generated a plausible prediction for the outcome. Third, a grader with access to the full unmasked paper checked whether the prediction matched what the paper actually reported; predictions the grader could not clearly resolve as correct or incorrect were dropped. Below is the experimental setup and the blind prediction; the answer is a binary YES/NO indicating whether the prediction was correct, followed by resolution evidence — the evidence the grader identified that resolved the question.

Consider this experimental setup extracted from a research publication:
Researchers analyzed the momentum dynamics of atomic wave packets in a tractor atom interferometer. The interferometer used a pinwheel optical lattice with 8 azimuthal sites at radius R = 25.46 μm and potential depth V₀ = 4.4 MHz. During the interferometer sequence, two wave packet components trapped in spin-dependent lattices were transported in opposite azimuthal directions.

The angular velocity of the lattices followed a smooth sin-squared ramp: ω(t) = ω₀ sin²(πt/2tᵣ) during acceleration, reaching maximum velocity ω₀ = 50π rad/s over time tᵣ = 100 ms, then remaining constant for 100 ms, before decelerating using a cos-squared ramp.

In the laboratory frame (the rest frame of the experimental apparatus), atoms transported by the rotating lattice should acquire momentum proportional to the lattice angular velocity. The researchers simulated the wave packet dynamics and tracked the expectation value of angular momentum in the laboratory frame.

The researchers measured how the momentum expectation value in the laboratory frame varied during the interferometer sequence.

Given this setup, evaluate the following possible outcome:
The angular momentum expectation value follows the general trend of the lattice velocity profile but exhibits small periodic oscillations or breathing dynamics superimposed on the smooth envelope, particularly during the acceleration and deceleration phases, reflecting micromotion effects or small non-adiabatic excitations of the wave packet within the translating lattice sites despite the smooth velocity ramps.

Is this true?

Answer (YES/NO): NO